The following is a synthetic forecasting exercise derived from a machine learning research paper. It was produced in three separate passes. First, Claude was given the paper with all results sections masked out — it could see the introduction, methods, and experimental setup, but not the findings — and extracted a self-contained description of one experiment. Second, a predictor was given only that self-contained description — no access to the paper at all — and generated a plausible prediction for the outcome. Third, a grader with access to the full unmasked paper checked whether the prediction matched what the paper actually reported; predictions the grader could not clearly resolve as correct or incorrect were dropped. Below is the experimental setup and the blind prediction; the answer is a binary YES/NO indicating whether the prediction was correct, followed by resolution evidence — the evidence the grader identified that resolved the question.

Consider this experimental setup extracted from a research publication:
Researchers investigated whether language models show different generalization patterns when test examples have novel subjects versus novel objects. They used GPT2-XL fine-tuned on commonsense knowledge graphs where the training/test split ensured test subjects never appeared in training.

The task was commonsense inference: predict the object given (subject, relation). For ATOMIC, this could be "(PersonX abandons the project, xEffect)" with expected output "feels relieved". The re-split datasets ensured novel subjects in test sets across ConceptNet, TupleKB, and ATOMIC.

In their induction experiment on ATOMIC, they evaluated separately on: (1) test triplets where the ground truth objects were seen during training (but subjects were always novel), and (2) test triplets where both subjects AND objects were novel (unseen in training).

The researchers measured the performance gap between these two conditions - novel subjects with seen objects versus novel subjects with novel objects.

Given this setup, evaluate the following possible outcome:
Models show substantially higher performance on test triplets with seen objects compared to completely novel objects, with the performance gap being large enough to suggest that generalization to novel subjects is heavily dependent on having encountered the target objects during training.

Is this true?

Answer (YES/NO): YES